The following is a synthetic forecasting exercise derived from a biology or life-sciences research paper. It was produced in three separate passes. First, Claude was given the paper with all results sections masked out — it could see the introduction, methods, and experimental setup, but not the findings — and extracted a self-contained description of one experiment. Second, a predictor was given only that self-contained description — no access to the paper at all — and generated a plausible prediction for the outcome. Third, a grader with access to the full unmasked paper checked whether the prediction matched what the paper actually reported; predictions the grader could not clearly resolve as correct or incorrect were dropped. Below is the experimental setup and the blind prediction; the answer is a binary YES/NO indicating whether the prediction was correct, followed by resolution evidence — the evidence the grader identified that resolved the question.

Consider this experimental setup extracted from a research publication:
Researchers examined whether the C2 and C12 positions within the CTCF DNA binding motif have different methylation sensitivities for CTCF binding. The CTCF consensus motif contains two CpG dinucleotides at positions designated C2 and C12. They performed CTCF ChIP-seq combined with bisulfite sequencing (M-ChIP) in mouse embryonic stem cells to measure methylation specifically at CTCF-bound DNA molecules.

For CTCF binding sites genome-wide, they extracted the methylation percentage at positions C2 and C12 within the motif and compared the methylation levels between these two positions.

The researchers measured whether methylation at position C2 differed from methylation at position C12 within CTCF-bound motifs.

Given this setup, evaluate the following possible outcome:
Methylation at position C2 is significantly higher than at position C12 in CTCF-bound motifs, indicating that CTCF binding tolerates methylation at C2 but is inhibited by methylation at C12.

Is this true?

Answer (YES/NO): NO